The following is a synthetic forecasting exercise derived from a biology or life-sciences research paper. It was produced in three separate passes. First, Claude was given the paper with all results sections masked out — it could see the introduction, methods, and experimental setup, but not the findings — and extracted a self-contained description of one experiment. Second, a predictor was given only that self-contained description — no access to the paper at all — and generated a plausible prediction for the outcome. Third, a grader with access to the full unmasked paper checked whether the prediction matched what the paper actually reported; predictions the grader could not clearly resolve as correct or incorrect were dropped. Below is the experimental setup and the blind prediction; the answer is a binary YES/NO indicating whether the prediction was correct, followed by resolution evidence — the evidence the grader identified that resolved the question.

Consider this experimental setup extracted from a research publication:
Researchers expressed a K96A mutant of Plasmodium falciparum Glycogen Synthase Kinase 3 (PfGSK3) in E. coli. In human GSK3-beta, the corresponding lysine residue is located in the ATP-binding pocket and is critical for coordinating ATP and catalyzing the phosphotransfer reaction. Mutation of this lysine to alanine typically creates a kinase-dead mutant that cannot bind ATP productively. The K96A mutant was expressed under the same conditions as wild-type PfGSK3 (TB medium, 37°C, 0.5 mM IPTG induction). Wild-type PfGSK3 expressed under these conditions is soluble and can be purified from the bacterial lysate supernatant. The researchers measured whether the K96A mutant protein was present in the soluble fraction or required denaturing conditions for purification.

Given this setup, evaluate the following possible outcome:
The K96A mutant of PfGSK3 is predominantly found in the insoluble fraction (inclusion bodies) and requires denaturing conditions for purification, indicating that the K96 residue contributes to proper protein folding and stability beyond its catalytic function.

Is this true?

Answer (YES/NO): YES